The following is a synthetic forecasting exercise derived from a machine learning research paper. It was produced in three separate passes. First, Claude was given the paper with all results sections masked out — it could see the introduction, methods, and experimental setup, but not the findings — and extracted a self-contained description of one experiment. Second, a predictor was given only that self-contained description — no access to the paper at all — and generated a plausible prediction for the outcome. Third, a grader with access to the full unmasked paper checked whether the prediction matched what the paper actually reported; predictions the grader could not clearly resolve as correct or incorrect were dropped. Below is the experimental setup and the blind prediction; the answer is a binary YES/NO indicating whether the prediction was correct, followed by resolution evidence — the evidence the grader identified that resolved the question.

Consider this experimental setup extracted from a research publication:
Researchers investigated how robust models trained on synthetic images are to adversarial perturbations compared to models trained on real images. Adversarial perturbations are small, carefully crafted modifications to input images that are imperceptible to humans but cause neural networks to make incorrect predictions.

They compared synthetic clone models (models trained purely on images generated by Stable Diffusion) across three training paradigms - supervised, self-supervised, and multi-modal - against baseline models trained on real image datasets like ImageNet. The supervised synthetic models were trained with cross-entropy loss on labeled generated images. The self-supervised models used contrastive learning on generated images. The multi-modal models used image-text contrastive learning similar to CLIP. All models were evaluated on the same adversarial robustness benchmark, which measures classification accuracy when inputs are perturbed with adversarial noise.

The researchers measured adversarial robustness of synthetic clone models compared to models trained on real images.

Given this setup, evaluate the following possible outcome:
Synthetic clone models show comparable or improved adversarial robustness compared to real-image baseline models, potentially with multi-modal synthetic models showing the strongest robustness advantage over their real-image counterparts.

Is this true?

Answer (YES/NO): NO